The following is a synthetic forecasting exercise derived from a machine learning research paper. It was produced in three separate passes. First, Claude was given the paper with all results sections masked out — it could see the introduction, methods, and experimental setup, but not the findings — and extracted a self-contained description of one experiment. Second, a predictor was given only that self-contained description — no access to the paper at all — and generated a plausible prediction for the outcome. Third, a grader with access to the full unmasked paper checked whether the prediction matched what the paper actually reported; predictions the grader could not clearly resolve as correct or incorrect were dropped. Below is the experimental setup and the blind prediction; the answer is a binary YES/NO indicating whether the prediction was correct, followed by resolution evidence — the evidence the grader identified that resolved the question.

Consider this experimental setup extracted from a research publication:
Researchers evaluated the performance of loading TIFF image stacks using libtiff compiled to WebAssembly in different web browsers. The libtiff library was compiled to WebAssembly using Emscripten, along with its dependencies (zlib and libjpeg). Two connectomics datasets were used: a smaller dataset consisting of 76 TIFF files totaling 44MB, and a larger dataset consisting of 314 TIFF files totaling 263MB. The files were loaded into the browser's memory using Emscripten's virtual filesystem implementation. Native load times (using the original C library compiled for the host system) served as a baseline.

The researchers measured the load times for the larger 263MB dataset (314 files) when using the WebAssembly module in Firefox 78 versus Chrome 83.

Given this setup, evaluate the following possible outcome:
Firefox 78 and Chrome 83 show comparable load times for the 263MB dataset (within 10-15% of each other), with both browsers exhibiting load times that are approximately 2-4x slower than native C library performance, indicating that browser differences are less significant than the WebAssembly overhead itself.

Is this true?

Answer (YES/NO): NO